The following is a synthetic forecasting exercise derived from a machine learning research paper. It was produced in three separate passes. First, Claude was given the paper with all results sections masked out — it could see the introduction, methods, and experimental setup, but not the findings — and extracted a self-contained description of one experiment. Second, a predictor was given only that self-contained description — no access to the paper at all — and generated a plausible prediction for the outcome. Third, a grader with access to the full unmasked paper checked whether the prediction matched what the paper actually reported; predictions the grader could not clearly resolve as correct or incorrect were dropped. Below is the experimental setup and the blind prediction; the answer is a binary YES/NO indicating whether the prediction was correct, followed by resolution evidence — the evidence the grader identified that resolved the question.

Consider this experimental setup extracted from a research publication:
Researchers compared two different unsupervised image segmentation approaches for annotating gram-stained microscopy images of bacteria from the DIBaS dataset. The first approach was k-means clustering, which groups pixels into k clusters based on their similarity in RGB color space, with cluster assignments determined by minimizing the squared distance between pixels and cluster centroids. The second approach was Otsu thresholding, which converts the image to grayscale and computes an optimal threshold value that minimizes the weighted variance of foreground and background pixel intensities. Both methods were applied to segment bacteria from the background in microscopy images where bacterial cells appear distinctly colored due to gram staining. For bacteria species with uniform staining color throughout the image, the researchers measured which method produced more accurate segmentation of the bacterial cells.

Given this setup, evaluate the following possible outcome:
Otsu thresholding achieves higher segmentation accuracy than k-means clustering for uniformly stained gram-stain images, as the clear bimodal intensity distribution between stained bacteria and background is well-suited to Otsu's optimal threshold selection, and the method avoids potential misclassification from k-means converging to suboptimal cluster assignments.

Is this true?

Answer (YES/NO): NO